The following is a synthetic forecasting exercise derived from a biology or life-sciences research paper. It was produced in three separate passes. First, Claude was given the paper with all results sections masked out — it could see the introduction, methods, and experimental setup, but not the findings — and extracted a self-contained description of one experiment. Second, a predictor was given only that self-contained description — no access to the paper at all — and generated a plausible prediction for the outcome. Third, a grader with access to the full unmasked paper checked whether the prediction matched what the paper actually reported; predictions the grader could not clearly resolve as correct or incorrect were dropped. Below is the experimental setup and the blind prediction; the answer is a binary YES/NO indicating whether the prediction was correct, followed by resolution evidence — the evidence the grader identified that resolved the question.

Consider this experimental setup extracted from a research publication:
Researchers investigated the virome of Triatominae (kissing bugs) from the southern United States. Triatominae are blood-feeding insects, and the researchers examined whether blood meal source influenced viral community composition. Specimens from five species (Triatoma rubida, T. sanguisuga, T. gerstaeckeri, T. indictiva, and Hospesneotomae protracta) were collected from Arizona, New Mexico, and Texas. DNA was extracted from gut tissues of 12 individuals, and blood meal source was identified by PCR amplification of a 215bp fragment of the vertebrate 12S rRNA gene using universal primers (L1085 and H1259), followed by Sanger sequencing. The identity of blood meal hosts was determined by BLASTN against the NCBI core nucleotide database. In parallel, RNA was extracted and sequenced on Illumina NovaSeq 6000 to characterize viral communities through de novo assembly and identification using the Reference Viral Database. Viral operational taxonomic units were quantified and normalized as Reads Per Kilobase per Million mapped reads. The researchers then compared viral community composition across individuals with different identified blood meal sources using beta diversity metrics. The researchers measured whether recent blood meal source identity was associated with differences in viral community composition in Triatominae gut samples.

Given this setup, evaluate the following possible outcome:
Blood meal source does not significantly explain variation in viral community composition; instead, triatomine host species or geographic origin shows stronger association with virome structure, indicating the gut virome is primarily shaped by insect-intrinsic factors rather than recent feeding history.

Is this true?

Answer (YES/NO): YES